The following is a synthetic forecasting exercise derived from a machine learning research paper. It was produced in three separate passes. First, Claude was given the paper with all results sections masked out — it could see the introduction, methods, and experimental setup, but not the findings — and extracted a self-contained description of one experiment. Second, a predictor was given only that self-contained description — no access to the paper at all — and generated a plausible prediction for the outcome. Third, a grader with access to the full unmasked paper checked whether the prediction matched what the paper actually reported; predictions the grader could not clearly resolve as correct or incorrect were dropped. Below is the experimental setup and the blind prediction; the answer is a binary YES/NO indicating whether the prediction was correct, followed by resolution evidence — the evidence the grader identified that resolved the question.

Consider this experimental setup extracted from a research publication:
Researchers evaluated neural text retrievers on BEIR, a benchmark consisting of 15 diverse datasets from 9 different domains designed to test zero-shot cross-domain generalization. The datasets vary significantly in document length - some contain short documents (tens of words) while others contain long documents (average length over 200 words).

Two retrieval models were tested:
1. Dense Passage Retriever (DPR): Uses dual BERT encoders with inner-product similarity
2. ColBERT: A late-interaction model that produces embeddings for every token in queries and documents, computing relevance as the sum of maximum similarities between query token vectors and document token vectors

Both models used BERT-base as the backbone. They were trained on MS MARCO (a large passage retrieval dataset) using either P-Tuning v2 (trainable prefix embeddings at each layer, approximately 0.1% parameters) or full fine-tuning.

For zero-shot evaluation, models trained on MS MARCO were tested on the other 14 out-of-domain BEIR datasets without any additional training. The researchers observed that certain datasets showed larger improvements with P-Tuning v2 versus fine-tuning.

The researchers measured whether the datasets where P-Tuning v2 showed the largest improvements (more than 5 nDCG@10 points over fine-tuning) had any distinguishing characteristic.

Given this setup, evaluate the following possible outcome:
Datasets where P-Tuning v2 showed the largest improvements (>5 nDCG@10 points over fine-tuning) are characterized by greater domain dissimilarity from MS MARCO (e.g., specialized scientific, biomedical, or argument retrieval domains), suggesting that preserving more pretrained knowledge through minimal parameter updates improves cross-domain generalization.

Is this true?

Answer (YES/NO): NO